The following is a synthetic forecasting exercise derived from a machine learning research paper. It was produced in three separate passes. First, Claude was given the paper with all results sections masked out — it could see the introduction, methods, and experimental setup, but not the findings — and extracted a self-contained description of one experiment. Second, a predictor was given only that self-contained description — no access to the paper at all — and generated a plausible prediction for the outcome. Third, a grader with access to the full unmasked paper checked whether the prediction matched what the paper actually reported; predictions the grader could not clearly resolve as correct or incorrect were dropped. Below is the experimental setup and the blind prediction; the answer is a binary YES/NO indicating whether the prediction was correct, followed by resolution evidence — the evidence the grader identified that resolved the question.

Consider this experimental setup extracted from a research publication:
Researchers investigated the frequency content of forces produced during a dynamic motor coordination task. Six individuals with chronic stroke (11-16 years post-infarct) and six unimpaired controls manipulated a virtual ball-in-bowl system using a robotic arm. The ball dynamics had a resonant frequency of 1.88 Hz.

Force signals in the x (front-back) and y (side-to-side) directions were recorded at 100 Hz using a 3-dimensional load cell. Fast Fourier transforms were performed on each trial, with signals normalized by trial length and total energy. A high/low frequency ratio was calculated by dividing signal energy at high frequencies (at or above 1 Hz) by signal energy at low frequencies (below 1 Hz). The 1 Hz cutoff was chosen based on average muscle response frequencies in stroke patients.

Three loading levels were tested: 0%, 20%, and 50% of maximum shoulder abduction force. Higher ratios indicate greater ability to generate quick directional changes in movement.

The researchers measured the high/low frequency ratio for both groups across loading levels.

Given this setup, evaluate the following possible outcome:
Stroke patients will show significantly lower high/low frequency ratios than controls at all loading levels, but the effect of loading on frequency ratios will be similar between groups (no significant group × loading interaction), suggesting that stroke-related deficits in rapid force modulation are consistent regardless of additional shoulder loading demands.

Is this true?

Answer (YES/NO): NO